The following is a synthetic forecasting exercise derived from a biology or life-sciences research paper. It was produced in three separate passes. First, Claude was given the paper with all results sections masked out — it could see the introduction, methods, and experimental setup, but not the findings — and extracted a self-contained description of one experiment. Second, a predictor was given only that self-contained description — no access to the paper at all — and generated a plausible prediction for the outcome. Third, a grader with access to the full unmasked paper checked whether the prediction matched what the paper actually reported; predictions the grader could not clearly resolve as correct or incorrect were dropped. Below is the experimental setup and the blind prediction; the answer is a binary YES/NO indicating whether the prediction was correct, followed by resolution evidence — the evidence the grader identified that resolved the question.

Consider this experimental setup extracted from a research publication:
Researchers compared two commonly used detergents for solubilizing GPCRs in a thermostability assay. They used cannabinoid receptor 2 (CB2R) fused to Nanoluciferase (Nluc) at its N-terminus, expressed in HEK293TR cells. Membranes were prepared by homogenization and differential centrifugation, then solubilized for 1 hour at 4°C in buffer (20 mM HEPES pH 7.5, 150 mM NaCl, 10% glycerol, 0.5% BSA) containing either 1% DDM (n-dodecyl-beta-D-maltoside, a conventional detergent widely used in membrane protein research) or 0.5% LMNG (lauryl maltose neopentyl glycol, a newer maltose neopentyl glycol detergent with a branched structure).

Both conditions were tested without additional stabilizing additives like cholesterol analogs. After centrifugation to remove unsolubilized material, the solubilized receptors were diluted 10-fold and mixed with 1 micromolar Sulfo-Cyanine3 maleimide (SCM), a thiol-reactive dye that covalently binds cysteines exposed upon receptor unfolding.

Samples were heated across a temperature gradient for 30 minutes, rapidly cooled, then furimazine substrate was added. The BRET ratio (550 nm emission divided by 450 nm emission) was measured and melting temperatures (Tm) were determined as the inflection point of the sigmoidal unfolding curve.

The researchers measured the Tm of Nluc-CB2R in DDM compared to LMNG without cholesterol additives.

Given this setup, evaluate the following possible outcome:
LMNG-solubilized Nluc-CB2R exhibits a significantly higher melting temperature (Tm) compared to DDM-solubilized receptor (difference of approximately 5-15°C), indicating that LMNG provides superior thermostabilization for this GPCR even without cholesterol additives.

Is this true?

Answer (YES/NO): NO